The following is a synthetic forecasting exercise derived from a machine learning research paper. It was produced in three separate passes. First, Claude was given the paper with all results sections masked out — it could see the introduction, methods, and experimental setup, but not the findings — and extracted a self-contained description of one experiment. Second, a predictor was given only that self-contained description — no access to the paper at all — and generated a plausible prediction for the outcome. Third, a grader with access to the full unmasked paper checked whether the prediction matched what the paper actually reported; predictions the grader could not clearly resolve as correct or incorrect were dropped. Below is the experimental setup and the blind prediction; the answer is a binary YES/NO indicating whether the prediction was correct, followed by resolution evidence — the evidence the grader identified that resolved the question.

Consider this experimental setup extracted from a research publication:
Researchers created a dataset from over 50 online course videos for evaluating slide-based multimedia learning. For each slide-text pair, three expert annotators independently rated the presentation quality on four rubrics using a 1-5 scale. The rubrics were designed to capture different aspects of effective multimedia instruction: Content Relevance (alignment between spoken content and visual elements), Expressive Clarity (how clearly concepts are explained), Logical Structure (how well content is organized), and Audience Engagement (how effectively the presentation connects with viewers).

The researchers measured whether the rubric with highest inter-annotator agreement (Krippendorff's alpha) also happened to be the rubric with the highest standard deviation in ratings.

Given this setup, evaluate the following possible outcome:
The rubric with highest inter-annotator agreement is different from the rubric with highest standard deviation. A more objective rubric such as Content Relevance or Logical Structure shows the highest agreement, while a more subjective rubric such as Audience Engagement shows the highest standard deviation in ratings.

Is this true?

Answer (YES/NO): NO